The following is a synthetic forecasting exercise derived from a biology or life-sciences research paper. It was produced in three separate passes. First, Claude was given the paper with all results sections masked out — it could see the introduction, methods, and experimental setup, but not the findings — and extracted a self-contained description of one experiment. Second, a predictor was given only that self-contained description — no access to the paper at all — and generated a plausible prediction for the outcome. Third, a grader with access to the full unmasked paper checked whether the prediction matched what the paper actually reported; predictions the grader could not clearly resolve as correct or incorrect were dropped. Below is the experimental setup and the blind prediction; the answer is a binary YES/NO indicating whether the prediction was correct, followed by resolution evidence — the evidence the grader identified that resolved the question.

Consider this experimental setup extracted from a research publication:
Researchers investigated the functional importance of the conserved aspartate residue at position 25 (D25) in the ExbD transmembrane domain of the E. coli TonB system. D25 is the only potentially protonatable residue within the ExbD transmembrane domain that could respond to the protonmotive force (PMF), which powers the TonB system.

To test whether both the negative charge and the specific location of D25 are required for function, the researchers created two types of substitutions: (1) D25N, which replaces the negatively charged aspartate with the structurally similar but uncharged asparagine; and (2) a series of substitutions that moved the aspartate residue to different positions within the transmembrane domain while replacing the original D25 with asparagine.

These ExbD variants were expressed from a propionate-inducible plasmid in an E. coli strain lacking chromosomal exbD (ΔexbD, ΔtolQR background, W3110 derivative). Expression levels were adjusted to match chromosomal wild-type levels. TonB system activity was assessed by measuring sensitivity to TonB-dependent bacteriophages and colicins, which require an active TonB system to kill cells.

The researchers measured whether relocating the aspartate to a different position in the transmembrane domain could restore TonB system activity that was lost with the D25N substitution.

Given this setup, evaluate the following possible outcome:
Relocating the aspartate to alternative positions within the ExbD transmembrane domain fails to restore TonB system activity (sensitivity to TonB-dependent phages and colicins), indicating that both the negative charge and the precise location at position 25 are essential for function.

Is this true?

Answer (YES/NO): YES